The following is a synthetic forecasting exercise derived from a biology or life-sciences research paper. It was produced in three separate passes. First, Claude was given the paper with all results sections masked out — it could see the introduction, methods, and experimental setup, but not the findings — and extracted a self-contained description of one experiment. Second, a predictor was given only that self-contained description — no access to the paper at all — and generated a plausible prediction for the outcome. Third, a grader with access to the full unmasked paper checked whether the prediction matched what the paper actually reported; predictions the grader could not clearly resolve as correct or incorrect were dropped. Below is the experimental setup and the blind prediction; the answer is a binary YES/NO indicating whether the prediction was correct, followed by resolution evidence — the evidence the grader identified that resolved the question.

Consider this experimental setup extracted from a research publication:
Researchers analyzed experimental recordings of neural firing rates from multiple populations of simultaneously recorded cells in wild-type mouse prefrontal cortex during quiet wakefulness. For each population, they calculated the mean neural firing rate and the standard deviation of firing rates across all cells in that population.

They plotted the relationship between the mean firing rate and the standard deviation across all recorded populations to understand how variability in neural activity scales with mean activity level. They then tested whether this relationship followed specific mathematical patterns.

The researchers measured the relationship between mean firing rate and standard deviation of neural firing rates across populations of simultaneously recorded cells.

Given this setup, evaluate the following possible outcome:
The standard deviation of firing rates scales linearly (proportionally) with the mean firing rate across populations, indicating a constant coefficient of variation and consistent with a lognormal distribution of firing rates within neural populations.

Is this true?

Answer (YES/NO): YES